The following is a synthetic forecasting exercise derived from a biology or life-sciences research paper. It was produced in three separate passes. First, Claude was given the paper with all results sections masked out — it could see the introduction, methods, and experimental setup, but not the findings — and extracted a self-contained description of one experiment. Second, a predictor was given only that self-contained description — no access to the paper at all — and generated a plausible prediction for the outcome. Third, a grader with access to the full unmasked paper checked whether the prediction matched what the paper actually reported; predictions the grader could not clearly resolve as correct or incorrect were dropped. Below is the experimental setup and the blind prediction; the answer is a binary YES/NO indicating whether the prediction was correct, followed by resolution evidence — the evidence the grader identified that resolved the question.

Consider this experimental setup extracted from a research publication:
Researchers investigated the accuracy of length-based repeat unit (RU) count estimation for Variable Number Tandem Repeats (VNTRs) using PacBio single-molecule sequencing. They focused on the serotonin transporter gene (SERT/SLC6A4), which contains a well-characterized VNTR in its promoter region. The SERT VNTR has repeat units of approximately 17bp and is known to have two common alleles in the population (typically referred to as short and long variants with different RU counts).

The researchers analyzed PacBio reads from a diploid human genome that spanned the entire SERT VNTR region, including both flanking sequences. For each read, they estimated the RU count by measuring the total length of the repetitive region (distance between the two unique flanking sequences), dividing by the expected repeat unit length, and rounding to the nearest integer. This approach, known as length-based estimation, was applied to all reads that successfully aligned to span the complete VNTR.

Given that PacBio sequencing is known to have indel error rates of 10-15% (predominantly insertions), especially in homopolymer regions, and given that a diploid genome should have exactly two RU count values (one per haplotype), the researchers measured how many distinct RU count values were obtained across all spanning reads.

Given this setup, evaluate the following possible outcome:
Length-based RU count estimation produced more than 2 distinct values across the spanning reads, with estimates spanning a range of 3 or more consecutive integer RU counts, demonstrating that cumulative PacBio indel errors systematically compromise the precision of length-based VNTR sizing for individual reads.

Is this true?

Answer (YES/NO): YES